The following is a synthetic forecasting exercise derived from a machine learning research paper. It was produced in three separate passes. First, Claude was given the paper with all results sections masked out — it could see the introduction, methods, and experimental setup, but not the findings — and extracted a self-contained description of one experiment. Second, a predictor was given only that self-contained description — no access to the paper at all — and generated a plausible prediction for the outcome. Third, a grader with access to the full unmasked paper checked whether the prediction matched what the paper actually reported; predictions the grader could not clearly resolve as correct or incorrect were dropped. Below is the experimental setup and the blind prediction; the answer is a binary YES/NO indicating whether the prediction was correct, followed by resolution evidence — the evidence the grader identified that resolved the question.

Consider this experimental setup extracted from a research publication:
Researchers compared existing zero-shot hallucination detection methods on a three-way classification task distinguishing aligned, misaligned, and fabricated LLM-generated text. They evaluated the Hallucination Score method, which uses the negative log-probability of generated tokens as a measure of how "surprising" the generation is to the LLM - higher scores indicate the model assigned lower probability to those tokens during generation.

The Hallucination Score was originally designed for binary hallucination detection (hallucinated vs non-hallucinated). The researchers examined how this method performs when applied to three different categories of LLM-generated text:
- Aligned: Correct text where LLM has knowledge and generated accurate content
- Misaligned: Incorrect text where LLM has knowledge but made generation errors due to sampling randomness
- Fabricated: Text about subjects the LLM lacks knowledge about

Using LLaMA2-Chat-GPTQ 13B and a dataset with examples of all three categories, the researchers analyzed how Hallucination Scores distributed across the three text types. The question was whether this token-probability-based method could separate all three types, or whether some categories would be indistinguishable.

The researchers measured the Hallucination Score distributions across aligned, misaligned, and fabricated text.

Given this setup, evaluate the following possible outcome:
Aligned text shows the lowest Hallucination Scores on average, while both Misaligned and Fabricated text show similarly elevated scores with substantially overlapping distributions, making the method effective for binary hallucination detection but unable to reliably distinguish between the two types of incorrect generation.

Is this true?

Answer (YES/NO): NO